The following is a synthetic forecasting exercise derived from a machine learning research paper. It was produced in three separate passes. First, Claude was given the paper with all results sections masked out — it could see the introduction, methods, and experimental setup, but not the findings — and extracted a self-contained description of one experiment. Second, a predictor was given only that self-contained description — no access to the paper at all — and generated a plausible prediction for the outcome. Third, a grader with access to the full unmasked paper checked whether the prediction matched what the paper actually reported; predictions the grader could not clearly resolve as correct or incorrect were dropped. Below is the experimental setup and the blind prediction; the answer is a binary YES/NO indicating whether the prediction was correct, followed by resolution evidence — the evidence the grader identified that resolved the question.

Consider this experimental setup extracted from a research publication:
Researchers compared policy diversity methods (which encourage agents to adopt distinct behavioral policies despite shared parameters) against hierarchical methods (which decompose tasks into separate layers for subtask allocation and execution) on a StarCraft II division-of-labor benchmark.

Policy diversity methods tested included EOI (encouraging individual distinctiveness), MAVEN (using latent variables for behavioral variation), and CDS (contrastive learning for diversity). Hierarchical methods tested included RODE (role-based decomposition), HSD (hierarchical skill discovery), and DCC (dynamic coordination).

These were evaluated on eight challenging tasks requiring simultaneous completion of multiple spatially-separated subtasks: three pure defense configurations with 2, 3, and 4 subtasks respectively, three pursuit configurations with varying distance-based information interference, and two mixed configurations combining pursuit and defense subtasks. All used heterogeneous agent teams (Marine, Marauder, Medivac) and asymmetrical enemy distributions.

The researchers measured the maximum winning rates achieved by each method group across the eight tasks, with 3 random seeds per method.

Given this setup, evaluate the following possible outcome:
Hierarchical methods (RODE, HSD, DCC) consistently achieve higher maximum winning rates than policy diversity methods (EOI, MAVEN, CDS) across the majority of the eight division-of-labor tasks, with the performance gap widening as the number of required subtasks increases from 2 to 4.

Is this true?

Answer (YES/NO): NO